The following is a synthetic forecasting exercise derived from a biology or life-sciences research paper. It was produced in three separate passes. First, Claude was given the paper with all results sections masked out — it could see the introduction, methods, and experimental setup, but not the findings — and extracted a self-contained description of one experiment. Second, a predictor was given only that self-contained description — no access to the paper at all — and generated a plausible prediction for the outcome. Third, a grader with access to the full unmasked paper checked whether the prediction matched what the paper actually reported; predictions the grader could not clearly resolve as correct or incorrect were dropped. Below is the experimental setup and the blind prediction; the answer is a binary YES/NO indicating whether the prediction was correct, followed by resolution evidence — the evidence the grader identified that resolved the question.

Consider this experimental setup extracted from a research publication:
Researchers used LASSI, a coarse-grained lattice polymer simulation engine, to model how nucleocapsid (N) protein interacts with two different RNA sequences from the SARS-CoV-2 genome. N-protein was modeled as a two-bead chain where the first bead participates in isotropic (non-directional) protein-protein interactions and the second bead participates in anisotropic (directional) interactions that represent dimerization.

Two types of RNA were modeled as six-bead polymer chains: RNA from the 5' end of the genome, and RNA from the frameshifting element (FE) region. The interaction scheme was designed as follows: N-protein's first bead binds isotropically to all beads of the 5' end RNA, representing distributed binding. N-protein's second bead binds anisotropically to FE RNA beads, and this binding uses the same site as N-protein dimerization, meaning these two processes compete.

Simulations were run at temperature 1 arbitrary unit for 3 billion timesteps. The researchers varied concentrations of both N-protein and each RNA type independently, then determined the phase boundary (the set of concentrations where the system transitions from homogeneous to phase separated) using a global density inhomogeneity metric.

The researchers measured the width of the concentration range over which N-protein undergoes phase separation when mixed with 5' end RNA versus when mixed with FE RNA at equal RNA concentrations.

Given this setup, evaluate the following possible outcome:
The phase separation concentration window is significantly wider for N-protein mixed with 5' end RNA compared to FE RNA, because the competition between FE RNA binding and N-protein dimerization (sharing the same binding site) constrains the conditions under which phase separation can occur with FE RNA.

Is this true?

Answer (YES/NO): YES